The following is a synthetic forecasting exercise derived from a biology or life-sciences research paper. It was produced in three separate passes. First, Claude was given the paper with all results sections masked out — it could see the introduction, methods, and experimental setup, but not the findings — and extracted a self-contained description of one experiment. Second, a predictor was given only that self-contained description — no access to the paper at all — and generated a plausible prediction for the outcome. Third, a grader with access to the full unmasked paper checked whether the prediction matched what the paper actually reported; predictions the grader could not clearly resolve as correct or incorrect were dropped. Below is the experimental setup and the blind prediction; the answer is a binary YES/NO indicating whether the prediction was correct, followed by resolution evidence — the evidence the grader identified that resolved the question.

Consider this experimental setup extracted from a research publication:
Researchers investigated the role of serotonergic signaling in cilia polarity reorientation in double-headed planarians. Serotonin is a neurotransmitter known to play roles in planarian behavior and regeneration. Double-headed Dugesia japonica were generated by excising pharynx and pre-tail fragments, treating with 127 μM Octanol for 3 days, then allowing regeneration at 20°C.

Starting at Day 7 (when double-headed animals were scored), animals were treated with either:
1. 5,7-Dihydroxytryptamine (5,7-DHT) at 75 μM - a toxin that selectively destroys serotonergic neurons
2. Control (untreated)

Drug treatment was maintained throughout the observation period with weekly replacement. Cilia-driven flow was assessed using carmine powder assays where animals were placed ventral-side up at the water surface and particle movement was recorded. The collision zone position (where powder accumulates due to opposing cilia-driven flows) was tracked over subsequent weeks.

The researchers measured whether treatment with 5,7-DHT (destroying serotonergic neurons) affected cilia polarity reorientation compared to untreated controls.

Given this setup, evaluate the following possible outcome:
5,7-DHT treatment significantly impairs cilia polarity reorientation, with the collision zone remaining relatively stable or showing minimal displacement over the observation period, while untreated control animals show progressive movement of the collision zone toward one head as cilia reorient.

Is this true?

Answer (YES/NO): NO